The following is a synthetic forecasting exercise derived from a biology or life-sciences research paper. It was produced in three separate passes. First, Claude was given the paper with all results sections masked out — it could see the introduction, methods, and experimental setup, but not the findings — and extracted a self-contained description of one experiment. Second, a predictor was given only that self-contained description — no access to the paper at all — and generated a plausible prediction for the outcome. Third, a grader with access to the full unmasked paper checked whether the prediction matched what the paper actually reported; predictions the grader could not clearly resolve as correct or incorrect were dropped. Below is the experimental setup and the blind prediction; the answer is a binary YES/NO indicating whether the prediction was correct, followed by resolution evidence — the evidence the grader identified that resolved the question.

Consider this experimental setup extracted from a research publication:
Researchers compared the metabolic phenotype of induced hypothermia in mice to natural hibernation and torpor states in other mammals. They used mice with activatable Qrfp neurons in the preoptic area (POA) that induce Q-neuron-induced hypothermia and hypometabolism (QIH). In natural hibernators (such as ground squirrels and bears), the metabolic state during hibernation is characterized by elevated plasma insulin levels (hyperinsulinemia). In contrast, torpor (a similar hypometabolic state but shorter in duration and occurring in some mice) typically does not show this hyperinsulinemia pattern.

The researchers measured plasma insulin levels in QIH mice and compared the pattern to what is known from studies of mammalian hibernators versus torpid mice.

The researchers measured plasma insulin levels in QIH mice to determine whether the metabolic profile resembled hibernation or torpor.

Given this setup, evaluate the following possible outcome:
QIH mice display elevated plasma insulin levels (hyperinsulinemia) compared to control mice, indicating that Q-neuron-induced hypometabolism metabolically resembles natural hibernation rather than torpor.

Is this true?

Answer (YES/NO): YES